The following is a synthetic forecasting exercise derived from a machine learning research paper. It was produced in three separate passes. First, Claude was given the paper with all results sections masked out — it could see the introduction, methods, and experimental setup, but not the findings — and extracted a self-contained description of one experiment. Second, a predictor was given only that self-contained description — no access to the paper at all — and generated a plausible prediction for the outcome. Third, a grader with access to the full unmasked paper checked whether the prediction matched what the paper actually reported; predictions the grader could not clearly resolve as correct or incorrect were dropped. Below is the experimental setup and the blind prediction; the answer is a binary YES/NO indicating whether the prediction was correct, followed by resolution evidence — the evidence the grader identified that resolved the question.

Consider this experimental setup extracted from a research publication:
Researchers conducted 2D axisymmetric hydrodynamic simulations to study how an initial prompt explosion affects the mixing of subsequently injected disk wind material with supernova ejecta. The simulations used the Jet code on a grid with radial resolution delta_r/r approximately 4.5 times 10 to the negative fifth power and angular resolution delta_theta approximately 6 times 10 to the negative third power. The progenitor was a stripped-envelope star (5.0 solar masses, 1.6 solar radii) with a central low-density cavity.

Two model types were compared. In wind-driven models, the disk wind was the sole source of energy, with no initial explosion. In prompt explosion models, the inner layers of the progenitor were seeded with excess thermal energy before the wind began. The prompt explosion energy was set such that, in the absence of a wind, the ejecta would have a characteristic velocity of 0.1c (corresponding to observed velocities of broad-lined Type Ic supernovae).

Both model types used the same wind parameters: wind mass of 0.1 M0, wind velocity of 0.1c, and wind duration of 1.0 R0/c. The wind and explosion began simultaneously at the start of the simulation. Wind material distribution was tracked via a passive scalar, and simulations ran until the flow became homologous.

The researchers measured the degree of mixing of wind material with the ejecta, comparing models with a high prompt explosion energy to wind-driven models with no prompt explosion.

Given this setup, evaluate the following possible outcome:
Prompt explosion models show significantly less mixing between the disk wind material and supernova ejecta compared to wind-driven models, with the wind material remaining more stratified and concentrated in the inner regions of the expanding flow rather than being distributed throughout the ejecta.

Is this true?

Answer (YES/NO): YES